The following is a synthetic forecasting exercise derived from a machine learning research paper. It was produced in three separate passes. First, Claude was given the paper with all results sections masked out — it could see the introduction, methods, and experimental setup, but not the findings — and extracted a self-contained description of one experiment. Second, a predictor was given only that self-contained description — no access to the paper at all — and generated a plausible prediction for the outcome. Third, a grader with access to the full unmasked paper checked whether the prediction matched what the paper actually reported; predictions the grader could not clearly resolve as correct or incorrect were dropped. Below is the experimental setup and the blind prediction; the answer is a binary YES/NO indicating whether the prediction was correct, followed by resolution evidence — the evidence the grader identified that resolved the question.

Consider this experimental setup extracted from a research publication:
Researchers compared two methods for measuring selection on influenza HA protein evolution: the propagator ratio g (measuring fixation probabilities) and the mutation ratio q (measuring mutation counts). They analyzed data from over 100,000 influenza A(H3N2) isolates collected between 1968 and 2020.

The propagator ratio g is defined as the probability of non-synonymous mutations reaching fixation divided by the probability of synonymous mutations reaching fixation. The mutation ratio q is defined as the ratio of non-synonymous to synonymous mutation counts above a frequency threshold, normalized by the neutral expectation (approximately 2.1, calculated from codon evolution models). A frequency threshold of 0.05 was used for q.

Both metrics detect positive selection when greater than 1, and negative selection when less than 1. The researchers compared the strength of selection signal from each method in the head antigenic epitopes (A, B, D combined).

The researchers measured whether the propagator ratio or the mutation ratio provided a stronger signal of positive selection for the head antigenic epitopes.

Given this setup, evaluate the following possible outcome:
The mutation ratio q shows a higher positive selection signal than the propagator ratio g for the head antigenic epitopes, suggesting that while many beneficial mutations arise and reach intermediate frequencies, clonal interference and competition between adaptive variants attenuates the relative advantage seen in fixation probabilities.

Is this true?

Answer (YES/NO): NO